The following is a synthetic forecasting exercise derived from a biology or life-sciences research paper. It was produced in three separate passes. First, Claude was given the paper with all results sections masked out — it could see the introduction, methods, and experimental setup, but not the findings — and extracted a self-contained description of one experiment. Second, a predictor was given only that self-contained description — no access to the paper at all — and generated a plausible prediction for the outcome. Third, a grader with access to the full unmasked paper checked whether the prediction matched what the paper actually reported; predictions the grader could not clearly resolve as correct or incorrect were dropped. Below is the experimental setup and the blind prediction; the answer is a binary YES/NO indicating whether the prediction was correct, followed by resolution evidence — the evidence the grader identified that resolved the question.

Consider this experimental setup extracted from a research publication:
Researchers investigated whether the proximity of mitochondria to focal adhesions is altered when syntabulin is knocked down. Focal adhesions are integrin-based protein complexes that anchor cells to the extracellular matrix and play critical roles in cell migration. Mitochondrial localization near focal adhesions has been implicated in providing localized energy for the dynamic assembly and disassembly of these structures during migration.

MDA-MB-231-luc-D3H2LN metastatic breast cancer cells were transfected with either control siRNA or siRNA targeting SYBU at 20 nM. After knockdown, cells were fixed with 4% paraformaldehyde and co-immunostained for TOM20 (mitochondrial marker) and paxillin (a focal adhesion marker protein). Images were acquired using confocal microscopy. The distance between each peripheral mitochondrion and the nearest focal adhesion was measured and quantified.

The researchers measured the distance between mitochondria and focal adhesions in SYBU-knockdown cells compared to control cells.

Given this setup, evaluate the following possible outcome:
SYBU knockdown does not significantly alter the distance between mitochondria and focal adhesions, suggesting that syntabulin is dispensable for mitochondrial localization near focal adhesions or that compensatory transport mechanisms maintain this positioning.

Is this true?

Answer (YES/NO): NO